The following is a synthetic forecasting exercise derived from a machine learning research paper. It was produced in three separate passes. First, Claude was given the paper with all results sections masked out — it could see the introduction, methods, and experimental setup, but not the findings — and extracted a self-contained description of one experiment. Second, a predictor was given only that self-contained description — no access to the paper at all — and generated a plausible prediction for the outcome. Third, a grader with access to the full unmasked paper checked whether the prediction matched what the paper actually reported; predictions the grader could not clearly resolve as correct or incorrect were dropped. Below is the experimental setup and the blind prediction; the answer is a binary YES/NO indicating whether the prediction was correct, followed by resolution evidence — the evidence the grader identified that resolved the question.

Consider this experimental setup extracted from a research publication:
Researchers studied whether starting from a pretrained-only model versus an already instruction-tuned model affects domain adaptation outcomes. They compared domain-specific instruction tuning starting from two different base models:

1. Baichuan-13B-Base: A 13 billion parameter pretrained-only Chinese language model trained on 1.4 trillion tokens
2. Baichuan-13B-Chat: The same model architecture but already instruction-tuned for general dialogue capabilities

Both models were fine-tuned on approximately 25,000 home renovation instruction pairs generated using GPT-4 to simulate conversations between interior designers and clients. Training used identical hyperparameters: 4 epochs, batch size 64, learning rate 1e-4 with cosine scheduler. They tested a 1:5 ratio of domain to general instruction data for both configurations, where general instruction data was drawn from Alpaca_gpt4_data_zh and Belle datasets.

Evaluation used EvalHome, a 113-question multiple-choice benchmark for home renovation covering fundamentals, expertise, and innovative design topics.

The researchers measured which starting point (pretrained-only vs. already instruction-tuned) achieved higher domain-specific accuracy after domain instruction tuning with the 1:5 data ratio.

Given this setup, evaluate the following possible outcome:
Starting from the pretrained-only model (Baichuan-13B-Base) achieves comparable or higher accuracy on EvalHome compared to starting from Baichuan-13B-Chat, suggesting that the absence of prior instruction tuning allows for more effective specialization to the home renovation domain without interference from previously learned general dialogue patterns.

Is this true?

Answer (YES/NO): NO